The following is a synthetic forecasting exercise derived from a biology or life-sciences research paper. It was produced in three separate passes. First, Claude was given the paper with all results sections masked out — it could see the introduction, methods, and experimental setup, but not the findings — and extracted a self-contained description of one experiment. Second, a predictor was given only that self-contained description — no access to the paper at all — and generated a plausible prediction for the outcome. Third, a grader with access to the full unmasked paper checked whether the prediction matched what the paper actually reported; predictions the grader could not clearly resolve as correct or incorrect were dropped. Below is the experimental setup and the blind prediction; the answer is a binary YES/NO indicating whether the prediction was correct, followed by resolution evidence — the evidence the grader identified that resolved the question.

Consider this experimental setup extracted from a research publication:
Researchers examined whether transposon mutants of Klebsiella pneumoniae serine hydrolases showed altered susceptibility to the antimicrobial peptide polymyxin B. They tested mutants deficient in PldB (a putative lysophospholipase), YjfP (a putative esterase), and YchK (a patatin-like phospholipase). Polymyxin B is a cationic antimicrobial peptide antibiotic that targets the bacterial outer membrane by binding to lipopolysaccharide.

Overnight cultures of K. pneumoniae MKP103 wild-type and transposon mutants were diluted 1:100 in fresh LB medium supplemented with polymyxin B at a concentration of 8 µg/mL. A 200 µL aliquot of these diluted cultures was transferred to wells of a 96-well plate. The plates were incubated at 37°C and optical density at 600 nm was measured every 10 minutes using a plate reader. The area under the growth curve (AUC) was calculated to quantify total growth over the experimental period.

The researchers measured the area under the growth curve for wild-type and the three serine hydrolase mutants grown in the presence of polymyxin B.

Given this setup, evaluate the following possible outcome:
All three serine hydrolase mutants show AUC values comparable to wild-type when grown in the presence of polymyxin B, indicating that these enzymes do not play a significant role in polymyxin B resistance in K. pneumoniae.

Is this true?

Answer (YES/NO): NO